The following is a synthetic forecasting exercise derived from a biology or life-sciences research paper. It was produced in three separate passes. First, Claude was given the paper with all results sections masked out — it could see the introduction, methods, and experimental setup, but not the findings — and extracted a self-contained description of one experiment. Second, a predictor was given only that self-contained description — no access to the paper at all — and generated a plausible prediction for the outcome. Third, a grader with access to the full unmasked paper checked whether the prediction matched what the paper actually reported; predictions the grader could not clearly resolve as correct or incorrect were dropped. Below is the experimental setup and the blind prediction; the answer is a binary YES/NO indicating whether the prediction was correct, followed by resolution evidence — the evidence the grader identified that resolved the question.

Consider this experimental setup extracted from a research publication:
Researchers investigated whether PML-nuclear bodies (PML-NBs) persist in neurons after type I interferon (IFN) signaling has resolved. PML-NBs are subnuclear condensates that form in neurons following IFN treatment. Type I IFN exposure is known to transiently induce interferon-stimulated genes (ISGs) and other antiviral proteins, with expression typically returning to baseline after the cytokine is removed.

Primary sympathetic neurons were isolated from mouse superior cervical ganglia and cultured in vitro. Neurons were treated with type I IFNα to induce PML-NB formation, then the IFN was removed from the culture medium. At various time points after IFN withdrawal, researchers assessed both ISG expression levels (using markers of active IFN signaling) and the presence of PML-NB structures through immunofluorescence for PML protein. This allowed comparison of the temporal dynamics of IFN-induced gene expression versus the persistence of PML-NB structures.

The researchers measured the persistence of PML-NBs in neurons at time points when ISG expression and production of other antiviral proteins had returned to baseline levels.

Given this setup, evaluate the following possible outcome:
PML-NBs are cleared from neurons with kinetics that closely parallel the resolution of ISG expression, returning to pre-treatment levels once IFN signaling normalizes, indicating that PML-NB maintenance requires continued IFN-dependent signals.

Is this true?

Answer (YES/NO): NO